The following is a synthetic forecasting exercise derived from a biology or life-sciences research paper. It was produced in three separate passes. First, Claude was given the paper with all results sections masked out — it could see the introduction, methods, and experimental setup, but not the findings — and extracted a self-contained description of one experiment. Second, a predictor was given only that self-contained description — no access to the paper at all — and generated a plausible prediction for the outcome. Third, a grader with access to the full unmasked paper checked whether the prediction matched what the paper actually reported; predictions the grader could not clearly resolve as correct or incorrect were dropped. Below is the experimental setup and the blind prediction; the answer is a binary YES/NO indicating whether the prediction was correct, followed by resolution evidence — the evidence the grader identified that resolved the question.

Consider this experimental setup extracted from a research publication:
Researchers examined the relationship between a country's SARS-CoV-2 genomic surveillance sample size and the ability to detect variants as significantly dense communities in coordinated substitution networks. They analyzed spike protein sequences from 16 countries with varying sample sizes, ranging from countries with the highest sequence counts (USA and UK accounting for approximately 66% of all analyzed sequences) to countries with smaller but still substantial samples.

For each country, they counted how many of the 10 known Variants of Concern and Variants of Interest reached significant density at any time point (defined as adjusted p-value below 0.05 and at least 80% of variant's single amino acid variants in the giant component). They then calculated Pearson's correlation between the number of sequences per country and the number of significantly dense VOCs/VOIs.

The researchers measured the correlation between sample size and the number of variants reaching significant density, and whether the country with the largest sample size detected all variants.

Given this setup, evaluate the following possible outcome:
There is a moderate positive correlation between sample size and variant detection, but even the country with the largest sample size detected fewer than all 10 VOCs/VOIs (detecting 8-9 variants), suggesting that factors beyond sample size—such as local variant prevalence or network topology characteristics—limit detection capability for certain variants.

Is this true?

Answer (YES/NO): NO